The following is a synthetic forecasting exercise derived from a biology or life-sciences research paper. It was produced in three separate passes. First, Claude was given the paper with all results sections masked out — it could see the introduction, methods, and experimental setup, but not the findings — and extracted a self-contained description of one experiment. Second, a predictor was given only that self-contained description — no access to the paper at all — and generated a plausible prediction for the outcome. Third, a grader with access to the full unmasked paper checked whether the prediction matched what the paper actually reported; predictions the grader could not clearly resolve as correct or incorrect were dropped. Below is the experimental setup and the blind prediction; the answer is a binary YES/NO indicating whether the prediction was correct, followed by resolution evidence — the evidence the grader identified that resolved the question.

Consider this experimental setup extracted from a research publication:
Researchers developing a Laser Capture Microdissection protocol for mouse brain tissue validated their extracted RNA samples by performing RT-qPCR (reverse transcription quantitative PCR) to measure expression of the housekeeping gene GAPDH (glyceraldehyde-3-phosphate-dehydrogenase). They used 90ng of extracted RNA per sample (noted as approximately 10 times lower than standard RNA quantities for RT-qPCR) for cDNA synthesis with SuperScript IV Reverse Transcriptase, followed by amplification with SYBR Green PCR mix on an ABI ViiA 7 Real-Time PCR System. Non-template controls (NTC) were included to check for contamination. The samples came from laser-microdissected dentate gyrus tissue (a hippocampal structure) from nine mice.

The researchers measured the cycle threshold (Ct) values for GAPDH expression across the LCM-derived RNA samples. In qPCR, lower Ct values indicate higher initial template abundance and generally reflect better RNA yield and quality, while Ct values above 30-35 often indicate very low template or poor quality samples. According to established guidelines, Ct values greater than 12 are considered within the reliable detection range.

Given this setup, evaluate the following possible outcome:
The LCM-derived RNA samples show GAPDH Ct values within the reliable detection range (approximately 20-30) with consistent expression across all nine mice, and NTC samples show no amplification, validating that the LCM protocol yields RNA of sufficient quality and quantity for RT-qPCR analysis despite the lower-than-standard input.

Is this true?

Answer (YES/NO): NO